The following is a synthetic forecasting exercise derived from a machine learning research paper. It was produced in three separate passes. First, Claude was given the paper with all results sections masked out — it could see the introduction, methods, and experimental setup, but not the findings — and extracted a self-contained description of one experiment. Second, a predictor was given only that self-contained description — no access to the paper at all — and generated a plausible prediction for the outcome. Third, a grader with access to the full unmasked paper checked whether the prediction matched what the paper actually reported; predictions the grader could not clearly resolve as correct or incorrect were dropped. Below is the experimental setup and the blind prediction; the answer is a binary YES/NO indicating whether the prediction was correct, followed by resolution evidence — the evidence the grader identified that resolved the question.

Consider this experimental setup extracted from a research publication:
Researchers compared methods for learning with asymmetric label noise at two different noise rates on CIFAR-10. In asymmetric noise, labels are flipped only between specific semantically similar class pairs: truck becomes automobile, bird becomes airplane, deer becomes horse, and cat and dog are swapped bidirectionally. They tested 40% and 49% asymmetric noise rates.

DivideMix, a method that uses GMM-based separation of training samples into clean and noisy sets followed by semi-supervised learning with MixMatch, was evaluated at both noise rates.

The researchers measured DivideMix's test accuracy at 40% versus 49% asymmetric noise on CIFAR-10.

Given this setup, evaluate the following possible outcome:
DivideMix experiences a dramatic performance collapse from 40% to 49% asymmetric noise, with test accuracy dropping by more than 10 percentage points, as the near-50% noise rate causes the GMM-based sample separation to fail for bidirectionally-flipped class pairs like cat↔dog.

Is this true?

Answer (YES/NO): NO